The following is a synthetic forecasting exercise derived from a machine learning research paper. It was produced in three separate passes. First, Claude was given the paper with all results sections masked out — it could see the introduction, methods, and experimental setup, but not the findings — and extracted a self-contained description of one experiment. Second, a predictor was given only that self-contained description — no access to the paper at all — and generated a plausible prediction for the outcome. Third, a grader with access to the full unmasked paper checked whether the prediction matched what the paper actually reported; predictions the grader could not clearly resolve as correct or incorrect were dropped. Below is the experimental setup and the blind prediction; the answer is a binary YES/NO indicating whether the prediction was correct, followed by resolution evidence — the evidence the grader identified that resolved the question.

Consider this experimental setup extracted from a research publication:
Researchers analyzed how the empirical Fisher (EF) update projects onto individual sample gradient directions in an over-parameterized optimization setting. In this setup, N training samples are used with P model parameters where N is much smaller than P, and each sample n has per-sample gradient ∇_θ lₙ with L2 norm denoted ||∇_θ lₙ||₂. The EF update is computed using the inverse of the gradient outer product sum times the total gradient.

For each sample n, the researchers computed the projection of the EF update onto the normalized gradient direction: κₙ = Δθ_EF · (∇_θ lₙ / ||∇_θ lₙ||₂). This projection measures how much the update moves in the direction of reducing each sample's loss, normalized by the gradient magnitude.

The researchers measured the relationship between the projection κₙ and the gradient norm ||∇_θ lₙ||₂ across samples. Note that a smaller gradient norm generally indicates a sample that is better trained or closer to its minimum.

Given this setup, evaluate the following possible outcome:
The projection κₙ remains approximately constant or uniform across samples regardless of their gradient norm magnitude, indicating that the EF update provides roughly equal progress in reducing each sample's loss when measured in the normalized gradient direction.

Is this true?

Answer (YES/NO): NO